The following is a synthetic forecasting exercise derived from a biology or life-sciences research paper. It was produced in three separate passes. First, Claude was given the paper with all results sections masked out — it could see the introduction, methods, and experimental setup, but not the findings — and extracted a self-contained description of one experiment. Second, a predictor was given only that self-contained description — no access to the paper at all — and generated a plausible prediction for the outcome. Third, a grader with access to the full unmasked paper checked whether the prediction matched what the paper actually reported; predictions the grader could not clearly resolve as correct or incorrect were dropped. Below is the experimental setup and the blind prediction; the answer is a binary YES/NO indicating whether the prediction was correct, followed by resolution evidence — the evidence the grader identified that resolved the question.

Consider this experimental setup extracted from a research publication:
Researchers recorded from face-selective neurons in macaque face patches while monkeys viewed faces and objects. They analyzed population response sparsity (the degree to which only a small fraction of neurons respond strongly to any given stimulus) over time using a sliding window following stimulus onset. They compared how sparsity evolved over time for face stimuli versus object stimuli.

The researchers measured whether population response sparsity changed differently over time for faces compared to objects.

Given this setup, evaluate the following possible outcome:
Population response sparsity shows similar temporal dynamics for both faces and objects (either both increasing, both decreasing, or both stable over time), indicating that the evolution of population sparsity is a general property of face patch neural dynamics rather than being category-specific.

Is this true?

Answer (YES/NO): NO